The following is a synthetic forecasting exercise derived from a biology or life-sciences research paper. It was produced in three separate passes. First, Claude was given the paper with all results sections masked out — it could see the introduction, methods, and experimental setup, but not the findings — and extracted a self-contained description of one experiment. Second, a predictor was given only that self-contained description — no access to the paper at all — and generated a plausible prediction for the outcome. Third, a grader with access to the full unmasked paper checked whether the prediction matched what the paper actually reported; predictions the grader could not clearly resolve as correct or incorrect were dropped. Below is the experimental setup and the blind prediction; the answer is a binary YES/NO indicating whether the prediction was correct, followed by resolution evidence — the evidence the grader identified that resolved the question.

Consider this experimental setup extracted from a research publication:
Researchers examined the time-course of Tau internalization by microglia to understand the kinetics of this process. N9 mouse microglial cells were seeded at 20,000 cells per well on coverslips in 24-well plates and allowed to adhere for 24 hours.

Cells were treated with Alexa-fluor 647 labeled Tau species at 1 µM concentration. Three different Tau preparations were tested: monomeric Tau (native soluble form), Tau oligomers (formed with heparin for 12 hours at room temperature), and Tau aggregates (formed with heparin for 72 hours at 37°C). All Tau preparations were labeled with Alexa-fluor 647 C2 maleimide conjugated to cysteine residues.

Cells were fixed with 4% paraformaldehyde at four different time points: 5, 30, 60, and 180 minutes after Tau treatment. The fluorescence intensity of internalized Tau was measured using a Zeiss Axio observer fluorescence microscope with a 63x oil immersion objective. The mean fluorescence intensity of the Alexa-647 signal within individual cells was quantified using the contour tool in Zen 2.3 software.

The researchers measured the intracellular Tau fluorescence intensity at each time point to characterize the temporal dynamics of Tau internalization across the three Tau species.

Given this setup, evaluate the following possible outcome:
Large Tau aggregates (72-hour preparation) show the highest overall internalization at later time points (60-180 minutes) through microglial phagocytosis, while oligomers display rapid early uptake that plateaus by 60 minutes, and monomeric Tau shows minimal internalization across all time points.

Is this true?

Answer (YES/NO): NO